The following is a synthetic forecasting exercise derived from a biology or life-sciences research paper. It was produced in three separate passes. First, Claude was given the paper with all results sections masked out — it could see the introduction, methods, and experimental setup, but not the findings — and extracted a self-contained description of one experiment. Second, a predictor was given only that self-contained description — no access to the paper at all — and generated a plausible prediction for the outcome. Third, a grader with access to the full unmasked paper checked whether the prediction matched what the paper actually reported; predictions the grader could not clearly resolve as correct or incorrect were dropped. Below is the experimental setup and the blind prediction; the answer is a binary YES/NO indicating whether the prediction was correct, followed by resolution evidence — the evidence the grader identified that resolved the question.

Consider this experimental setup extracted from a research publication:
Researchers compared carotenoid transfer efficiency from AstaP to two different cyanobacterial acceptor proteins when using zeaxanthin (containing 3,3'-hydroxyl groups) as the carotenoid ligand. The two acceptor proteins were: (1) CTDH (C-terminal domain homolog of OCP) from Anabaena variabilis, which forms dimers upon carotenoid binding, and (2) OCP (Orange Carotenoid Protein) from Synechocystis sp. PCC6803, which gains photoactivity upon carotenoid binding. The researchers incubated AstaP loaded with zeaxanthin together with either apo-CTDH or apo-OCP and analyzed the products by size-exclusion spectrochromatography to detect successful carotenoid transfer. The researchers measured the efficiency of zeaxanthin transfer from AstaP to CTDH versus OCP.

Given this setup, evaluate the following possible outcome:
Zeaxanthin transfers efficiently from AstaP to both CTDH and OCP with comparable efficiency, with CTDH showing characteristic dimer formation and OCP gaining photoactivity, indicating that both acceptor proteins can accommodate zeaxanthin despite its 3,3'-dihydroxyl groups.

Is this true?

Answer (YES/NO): NO